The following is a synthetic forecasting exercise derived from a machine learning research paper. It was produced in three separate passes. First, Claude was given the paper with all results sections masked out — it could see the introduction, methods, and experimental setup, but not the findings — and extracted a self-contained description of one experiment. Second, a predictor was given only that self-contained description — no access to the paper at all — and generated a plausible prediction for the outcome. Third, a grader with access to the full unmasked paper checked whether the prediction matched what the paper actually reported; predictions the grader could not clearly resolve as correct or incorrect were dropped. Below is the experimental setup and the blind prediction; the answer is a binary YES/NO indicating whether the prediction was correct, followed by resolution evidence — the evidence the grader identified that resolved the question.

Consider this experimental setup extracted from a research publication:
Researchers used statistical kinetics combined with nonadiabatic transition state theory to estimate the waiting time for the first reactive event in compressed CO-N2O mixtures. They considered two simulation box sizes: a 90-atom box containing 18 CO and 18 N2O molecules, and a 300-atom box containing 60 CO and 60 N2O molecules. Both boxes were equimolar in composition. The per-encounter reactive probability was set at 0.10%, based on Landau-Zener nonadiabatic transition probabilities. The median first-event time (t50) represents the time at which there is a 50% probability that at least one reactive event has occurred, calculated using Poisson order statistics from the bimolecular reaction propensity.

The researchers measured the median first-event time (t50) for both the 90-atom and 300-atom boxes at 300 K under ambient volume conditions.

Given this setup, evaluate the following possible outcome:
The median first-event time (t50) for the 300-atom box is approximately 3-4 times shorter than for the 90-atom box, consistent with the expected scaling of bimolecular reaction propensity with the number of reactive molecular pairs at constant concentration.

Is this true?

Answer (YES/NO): YES